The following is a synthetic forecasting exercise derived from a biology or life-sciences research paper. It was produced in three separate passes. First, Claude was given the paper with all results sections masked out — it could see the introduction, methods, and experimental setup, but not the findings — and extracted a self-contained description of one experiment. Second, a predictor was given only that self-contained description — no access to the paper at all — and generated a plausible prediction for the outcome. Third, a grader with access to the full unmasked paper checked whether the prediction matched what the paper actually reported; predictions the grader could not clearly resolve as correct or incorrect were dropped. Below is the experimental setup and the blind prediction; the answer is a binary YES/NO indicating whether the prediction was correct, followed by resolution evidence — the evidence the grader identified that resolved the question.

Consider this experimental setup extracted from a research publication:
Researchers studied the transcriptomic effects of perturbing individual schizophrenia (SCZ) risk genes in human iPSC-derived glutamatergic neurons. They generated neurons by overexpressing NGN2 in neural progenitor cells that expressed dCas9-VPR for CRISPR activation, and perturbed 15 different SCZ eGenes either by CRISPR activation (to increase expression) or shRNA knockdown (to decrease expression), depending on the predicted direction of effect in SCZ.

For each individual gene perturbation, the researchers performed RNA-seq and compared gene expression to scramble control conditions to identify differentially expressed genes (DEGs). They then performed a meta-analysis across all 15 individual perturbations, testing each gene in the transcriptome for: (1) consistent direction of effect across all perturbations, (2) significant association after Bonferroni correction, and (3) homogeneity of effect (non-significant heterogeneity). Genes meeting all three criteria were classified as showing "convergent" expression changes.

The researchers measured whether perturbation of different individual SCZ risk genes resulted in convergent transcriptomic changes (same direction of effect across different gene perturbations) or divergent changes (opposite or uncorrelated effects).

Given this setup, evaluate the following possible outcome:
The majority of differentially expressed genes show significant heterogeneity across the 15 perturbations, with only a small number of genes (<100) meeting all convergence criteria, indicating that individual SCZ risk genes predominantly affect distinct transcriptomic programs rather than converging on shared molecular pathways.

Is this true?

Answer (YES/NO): NO